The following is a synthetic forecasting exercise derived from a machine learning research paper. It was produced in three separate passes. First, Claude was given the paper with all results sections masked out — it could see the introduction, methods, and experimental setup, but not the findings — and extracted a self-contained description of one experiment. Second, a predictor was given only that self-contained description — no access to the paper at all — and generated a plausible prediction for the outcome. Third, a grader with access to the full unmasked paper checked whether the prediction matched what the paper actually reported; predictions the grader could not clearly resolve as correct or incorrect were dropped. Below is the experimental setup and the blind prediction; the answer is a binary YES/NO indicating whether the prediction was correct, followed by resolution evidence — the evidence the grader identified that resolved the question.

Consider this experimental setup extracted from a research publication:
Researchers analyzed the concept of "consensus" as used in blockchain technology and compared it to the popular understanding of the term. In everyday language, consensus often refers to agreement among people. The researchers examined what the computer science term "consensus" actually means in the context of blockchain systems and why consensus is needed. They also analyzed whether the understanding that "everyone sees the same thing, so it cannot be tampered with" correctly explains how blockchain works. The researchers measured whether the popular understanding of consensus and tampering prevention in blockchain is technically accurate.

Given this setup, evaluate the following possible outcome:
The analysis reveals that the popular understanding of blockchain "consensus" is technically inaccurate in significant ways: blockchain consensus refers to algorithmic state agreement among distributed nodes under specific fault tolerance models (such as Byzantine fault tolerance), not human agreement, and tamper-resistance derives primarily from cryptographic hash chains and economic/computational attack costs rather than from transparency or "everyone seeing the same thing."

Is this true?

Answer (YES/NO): YES